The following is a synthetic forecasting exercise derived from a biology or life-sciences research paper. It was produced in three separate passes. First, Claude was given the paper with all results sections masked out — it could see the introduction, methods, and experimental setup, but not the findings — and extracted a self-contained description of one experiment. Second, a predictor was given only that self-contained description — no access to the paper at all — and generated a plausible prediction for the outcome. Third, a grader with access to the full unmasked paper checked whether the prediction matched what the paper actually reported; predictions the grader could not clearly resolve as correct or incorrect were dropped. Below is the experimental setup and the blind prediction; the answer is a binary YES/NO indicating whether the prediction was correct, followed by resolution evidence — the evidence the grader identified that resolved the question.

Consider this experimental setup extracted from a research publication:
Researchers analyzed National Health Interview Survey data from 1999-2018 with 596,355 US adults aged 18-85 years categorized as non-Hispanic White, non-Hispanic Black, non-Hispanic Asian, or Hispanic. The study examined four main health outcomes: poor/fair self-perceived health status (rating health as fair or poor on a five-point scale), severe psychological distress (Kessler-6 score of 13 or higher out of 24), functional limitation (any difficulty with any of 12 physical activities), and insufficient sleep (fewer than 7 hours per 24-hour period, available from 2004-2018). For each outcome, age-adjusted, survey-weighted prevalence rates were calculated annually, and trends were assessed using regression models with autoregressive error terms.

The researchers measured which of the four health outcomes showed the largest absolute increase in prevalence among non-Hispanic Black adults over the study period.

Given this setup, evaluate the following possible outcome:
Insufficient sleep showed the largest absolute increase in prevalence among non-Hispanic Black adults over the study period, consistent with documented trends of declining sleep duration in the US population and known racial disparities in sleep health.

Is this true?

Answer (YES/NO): NO